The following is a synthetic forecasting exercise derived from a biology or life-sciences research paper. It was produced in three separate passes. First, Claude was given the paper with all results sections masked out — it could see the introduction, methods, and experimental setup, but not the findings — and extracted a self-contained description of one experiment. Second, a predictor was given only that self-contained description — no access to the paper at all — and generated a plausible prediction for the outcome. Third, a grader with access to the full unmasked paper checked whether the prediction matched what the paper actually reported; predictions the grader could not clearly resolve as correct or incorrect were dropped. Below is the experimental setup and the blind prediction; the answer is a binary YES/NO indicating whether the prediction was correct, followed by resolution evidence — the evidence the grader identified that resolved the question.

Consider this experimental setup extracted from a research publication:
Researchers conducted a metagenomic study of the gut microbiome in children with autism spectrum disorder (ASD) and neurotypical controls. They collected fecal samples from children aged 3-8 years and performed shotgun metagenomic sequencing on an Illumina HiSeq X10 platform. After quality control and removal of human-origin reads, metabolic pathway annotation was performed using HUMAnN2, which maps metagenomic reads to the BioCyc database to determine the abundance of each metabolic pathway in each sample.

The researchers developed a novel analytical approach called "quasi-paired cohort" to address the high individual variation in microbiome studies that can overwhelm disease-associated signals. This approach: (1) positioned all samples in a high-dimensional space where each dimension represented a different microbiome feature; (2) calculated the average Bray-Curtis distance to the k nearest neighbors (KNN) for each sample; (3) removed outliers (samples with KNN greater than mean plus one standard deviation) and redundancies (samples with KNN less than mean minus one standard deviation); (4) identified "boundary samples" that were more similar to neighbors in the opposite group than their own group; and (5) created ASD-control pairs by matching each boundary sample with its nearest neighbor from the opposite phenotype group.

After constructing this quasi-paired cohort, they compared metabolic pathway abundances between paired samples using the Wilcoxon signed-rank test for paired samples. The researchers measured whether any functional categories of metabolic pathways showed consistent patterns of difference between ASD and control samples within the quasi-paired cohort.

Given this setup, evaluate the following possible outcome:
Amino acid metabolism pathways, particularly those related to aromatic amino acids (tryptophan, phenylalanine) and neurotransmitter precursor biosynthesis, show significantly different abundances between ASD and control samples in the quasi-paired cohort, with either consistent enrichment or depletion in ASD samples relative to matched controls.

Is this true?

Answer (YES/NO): NO